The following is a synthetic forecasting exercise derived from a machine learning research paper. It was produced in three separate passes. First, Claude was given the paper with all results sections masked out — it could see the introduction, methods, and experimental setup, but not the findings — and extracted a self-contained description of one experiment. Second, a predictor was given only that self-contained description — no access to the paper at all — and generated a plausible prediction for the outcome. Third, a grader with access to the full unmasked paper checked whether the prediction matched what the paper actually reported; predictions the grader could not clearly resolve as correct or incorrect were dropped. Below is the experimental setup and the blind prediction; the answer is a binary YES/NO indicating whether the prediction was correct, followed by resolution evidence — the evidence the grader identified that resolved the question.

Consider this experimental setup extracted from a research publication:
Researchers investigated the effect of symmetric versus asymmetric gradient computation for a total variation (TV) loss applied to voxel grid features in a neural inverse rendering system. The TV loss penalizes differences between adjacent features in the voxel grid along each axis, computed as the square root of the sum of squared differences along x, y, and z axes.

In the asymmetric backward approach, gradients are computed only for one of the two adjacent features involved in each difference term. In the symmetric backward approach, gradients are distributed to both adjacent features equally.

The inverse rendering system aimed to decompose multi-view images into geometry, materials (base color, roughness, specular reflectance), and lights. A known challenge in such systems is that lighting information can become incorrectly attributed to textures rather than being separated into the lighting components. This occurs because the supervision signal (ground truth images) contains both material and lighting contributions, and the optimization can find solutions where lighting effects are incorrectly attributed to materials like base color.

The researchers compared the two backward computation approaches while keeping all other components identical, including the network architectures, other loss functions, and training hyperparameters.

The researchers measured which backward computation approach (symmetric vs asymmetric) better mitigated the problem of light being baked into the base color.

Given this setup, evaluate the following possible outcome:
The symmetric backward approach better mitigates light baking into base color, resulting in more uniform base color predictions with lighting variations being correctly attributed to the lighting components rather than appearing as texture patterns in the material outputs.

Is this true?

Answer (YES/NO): NO